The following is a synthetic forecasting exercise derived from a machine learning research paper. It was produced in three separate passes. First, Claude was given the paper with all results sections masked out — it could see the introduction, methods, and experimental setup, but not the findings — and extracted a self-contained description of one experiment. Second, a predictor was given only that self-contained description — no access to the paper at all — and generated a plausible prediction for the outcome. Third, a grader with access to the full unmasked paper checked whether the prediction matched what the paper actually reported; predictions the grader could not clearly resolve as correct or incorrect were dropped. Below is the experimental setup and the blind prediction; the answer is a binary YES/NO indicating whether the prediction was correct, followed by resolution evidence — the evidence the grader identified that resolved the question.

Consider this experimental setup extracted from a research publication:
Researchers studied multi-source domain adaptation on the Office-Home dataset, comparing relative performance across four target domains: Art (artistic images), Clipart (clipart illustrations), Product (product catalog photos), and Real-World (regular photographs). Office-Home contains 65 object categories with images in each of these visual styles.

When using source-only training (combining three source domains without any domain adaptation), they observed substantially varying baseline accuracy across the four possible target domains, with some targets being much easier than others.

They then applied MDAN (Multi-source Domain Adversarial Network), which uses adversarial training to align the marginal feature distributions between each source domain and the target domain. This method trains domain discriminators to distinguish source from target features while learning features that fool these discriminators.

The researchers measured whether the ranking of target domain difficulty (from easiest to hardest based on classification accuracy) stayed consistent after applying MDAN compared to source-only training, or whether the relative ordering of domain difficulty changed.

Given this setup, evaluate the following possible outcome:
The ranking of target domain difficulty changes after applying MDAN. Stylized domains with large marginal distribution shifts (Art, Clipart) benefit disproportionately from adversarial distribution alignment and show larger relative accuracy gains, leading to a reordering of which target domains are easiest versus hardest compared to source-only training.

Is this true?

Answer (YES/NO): NO